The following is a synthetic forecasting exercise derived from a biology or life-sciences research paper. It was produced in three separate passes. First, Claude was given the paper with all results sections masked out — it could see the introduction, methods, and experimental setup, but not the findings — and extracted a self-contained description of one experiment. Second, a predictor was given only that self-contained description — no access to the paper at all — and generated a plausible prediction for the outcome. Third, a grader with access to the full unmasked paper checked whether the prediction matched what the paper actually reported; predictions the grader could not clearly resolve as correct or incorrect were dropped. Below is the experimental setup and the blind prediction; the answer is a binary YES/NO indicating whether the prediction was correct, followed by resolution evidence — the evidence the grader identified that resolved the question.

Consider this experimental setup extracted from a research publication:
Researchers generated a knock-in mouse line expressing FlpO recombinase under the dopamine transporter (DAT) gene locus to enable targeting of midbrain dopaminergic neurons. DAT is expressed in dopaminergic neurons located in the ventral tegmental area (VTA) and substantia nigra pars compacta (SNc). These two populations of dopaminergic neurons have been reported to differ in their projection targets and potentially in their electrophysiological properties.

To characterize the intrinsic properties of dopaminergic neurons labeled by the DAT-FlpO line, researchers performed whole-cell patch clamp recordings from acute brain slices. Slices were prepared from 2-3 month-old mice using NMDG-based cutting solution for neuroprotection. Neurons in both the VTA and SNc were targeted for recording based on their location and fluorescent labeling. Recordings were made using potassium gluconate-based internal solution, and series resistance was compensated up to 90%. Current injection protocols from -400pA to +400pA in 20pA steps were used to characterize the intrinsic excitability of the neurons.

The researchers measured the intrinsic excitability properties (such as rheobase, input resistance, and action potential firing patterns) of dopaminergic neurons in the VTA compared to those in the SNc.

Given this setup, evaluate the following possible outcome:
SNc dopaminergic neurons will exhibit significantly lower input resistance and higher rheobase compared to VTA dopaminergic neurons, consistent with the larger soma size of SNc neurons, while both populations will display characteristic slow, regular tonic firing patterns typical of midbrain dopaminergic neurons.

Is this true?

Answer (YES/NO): NO